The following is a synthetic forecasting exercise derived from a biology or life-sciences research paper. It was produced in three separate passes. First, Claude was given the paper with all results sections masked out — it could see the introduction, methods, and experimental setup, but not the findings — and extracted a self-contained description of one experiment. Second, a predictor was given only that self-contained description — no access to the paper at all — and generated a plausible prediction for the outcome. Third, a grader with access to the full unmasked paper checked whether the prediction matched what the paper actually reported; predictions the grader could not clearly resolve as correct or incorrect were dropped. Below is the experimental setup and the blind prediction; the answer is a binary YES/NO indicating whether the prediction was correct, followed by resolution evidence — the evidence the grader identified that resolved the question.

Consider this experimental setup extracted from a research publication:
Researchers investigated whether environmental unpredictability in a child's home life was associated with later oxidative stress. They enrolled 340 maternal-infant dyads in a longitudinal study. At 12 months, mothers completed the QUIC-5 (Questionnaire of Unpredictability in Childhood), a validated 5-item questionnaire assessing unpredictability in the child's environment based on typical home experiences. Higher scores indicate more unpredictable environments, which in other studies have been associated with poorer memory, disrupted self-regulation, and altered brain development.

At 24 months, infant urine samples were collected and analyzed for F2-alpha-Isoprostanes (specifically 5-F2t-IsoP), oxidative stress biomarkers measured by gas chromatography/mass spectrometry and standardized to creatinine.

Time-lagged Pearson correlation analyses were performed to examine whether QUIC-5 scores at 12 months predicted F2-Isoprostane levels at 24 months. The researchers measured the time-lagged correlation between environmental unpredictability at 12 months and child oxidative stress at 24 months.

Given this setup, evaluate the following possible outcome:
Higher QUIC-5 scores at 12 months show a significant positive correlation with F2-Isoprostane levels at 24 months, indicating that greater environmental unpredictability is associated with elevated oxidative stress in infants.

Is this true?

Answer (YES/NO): YES